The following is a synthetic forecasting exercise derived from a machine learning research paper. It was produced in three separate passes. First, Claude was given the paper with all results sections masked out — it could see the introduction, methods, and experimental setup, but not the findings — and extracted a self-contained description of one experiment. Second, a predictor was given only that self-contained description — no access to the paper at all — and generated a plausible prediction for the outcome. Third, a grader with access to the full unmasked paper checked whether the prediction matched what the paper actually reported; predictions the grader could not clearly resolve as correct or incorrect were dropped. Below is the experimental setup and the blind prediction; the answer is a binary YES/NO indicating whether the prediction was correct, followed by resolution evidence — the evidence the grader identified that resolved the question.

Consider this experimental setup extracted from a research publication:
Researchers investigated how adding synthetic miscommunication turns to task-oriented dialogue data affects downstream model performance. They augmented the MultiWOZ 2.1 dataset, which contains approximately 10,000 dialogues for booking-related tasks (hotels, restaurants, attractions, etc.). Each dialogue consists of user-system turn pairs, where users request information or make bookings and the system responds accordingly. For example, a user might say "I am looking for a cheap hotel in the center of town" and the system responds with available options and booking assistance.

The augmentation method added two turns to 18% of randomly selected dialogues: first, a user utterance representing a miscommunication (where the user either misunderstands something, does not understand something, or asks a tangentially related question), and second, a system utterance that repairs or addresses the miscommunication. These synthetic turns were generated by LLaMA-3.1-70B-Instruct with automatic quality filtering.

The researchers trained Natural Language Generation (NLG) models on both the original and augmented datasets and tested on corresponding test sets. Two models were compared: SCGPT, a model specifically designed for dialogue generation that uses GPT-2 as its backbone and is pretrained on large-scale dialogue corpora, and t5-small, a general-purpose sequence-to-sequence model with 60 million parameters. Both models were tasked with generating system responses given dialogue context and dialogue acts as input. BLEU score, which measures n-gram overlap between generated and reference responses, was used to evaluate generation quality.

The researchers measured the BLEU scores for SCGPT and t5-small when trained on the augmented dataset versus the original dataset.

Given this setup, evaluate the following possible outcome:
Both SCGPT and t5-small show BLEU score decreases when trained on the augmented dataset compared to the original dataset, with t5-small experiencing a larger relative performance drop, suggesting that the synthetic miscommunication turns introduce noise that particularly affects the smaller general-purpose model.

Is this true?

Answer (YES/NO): NO